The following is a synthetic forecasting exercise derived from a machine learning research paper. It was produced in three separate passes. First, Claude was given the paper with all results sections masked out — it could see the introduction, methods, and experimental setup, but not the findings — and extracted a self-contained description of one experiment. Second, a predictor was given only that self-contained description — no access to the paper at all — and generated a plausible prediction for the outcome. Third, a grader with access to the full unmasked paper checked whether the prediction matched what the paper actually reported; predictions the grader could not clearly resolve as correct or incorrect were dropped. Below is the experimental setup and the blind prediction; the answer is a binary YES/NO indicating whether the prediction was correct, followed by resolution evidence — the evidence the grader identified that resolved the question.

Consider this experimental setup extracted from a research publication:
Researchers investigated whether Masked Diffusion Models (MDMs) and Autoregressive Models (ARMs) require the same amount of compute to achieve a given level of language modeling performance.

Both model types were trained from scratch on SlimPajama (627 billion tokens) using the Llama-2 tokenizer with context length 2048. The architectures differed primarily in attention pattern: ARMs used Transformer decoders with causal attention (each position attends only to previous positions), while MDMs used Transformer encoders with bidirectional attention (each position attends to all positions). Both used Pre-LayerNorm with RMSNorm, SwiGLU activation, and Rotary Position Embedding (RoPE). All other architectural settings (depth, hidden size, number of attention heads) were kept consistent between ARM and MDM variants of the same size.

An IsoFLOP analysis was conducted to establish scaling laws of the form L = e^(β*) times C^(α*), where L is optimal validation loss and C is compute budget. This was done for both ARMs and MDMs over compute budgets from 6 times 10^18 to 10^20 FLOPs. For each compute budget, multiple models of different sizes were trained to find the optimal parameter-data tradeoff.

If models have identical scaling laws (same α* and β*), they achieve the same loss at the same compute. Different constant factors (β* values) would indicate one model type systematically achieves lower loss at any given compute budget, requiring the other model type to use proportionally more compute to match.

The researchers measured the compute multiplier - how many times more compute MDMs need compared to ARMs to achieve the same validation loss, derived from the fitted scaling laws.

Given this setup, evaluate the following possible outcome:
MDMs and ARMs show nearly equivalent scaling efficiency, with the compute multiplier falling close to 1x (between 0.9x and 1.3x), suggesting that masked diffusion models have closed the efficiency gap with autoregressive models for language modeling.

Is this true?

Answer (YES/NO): NO